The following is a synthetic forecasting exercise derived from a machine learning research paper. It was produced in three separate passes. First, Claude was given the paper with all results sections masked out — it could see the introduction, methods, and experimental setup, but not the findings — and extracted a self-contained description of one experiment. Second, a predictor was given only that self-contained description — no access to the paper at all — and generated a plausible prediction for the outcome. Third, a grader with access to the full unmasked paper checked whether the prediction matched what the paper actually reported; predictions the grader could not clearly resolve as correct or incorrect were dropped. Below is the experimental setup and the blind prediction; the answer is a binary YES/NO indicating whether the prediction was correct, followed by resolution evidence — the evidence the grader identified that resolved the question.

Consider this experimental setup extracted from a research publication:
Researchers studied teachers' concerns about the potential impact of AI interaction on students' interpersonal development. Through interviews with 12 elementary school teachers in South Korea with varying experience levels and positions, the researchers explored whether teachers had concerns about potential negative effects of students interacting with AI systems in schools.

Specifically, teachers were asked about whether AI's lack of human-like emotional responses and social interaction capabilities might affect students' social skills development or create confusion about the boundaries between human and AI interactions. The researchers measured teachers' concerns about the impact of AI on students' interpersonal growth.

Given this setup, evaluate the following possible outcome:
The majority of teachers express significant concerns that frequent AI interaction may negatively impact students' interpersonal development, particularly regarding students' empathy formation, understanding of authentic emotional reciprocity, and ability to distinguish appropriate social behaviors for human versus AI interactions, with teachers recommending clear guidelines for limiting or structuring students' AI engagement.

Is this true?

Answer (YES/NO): NO